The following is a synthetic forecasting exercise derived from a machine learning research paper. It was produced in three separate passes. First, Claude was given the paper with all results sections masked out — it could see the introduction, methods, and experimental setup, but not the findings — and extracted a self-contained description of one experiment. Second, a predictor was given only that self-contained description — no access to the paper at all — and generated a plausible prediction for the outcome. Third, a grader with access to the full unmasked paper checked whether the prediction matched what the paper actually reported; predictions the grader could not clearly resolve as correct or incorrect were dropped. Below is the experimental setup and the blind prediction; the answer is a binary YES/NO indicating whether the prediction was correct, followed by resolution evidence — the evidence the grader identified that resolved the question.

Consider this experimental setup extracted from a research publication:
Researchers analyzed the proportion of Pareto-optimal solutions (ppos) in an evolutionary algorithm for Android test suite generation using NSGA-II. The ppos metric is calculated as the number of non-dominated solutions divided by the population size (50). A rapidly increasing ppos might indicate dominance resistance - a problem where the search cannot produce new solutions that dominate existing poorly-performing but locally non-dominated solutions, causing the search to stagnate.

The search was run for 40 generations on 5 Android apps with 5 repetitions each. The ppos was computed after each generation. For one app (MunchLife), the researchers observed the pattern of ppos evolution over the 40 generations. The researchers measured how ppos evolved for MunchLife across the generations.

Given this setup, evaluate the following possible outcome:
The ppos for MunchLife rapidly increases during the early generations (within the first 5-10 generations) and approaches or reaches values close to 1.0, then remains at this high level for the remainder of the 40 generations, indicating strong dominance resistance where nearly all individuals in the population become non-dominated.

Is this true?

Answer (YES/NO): NO